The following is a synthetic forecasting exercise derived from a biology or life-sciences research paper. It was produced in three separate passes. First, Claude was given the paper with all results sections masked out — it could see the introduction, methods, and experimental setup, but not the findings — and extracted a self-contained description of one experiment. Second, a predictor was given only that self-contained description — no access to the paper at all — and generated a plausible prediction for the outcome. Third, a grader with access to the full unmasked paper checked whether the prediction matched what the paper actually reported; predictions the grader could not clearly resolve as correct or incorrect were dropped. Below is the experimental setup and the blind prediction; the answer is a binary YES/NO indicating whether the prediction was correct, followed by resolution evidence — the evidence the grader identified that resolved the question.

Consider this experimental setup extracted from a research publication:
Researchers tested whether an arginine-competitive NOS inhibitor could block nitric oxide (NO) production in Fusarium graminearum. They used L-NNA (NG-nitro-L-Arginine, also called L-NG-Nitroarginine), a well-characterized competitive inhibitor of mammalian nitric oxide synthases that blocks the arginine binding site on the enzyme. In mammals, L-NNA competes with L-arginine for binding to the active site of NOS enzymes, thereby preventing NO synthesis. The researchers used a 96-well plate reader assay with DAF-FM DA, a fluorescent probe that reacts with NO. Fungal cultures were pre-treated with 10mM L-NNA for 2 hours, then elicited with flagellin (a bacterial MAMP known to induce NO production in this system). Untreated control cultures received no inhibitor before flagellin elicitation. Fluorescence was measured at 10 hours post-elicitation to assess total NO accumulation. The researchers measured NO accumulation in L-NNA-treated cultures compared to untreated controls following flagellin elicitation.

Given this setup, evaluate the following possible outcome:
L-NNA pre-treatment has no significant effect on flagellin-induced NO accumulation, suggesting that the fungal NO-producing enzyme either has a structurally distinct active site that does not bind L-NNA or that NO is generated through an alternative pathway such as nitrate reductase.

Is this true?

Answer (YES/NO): NO